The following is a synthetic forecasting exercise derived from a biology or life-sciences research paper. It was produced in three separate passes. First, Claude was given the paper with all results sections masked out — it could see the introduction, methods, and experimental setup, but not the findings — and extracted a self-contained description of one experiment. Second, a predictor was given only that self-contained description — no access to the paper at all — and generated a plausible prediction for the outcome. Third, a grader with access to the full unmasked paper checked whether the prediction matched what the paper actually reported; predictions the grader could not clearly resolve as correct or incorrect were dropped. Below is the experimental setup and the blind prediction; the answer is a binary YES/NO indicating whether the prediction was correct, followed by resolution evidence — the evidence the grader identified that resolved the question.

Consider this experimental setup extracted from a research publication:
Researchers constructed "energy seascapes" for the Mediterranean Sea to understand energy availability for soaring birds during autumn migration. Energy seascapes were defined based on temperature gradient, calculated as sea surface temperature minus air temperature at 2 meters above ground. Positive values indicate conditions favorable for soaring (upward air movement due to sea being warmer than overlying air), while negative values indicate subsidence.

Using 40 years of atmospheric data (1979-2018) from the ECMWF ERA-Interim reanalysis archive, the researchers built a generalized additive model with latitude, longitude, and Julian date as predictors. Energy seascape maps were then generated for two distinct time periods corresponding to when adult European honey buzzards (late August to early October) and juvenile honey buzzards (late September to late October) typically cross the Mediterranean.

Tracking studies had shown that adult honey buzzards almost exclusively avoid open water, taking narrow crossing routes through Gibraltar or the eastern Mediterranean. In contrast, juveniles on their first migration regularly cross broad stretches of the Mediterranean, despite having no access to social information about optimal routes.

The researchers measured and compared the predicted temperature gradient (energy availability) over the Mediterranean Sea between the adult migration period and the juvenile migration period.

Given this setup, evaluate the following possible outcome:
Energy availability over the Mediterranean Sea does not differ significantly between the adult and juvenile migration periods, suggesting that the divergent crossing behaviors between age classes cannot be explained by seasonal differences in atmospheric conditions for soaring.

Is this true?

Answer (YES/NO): NO